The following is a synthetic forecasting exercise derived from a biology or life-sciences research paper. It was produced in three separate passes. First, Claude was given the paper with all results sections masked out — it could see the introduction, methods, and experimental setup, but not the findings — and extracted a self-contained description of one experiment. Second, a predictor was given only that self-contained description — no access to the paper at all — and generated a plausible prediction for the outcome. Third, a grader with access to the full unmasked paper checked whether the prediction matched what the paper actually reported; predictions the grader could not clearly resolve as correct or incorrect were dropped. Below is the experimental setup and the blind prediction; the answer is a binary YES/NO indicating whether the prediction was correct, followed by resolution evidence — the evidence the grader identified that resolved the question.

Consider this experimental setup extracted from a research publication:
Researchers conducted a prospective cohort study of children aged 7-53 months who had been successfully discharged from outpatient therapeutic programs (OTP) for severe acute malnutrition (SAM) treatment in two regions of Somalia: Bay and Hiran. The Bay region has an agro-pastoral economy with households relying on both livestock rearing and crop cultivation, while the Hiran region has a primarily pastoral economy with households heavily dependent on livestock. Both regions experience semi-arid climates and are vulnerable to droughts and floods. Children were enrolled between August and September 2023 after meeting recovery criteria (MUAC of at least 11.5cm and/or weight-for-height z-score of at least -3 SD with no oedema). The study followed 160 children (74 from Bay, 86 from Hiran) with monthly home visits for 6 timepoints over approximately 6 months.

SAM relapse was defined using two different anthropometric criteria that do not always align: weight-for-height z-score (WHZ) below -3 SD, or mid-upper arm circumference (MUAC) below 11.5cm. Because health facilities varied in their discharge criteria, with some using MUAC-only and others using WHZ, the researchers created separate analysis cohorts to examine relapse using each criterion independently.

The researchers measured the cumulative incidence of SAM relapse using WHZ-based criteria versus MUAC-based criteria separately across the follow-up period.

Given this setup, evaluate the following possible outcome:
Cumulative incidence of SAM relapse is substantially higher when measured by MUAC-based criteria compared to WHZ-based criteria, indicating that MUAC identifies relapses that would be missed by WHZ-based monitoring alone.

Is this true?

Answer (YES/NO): NO